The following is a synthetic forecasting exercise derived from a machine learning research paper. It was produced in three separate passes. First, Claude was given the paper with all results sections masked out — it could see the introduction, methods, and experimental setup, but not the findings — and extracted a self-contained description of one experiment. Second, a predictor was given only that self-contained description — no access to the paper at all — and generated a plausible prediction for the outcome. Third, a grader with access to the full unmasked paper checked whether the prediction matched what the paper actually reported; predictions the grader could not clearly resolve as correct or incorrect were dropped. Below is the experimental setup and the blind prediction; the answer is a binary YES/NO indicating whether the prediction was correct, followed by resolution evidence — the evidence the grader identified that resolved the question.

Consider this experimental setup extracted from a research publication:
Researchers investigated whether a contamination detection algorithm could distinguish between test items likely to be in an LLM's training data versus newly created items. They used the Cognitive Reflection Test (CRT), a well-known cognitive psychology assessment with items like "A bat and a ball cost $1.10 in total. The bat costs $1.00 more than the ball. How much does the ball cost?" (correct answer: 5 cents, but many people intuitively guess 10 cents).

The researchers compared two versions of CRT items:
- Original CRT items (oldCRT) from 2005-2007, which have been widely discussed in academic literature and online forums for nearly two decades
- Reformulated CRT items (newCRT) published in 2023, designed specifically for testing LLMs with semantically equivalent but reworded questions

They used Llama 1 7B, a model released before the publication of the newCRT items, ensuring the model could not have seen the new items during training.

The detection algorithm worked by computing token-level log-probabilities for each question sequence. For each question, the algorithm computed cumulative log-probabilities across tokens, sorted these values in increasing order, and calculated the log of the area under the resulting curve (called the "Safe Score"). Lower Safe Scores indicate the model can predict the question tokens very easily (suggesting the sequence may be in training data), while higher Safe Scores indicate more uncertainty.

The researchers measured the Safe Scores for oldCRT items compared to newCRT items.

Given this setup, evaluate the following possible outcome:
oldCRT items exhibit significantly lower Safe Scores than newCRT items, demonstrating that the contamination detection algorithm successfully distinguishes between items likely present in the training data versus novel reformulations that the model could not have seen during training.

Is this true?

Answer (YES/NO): YES